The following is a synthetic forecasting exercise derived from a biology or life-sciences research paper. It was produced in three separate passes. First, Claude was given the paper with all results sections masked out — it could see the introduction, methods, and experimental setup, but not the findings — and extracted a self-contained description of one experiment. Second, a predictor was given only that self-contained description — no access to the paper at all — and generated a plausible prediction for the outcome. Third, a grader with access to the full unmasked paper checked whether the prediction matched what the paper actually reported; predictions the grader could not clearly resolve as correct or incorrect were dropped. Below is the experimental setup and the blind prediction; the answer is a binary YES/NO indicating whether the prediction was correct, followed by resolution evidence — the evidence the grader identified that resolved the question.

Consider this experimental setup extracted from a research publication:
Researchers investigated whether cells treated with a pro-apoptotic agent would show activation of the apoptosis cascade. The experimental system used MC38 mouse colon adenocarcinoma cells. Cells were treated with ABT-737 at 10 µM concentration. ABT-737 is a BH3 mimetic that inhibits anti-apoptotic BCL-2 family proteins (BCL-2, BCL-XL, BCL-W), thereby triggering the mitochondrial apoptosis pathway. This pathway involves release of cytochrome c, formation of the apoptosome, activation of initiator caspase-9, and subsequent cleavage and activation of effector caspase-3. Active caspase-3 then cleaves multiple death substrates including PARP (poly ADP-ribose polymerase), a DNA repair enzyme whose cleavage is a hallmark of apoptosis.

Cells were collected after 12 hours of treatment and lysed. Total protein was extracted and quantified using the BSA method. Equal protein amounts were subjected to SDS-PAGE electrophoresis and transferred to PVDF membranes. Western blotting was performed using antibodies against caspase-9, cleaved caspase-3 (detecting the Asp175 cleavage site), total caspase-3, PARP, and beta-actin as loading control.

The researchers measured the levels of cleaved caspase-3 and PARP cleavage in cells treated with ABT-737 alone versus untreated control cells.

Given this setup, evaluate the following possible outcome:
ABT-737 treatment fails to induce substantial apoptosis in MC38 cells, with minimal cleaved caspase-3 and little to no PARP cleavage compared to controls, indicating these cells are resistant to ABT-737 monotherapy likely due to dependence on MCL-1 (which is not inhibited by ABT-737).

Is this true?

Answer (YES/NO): NO